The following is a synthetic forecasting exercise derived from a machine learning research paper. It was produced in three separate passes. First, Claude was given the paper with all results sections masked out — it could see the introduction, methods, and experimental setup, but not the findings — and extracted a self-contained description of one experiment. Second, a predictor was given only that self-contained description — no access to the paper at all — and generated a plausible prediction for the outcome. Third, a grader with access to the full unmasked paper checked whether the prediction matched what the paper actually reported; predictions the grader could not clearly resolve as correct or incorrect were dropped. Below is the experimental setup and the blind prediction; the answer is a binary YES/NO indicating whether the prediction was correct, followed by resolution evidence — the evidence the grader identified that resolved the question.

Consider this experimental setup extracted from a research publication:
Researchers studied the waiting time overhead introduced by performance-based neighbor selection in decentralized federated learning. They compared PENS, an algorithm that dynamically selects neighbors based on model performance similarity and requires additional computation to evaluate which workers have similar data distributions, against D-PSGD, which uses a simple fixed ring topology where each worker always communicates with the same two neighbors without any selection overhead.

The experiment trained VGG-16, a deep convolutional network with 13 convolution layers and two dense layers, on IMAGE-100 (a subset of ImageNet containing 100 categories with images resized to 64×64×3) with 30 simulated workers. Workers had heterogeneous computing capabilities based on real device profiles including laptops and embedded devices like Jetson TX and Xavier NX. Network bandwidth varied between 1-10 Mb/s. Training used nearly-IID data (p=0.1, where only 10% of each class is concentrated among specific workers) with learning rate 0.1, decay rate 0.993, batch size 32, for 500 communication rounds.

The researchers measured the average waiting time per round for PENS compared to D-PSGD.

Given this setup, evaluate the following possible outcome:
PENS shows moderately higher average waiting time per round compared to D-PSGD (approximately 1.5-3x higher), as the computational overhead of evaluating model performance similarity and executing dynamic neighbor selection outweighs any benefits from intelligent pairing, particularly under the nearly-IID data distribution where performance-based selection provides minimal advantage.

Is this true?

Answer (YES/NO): NO